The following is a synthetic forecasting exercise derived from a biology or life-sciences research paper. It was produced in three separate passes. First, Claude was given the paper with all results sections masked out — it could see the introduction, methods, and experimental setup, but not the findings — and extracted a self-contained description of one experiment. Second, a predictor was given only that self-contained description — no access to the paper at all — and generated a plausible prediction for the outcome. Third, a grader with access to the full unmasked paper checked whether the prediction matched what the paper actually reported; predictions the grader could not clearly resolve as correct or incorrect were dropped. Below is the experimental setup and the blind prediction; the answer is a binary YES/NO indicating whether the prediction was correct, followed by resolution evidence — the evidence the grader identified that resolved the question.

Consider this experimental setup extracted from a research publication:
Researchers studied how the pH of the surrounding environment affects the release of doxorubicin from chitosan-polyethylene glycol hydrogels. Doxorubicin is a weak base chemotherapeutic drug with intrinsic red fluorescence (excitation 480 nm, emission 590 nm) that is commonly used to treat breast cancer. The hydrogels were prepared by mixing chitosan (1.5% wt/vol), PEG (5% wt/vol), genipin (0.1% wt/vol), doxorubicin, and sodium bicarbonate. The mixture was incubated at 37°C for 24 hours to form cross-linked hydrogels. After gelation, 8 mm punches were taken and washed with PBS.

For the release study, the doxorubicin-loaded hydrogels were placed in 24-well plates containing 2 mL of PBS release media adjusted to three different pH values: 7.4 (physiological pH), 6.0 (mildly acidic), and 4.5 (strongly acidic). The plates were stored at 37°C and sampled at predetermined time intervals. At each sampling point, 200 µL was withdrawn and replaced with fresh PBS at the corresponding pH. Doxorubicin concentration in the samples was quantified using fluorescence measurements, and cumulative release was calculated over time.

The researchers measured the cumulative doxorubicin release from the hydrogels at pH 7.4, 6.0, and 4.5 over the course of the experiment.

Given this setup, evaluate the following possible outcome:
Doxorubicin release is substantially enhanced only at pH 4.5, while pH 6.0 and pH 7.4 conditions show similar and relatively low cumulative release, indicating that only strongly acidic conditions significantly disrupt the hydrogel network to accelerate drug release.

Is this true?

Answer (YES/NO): NO